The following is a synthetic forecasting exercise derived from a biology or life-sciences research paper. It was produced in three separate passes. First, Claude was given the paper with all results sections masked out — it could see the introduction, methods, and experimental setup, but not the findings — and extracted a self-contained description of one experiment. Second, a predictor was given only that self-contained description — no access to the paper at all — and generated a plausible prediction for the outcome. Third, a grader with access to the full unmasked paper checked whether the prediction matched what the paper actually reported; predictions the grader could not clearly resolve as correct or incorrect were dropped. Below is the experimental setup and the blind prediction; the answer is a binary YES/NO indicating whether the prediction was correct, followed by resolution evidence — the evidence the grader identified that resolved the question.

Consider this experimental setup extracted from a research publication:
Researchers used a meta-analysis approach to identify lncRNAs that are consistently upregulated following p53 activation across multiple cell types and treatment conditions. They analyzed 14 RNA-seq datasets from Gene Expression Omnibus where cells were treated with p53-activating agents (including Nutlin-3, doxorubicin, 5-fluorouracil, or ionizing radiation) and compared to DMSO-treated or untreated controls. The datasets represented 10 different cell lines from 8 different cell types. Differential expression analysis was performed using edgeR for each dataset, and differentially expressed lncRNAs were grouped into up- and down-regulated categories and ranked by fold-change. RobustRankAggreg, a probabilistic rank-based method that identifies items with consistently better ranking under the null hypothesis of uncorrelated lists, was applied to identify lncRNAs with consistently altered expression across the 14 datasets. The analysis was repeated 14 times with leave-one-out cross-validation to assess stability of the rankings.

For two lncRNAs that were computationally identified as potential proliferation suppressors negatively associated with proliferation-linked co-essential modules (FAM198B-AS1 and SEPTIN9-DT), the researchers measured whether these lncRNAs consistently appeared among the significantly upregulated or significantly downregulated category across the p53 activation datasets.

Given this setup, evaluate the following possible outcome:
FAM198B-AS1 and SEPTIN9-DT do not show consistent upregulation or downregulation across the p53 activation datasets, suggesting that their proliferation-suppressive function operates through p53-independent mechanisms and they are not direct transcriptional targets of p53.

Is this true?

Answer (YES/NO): NO